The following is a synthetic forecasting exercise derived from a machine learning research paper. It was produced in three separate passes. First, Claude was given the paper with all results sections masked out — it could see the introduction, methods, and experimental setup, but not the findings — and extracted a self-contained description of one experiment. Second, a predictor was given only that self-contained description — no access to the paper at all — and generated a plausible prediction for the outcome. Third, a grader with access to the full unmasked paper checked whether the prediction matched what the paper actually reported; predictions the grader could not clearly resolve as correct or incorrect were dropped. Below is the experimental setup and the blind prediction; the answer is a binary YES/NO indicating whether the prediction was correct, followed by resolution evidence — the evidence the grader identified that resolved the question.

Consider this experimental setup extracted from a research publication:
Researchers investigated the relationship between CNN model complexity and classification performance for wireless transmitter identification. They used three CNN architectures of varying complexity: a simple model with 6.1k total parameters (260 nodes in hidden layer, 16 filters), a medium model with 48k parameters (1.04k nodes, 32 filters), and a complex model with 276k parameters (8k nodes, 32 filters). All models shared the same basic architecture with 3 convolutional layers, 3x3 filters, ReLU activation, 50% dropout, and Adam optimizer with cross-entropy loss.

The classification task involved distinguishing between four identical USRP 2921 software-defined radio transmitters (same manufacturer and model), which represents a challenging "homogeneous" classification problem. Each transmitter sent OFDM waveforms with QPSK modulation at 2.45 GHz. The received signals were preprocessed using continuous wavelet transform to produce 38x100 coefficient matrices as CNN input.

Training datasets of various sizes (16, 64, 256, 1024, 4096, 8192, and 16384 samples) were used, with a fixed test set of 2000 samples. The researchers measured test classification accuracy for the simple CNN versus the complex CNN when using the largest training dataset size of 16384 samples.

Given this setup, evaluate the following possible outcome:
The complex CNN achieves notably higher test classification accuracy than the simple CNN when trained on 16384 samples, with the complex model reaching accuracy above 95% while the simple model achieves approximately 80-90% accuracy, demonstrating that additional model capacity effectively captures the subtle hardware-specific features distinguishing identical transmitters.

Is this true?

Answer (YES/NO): NO